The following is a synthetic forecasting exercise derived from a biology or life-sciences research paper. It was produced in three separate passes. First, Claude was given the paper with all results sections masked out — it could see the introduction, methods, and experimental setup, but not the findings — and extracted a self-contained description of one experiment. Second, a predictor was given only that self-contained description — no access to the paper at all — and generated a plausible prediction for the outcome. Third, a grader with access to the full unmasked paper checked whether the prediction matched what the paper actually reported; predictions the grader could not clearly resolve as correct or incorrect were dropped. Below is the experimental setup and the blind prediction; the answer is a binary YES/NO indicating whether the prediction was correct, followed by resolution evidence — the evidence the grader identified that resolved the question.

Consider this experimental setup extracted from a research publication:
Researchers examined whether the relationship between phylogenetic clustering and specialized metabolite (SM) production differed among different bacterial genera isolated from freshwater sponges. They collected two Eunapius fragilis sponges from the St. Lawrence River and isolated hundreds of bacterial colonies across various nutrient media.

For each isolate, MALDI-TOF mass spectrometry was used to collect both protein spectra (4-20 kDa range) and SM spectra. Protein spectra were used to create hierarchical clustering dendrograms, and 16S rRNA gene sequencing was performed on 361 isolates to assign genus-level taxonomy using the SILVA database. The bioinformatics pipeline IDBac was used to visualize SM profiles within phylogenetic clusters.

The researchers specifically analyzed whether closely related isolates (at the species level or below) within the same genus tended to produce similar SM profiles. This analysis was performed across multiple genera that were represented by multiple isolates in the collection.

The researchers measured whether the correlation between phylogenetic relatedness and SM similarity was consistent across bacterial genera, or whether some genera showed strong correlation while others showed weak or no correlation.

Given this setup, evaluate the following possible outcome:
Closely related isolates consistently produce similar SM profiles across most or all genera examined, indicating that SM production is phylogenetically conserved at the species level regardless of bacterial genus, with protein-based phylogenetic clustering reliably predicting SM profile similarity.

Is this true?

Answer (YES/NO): NO